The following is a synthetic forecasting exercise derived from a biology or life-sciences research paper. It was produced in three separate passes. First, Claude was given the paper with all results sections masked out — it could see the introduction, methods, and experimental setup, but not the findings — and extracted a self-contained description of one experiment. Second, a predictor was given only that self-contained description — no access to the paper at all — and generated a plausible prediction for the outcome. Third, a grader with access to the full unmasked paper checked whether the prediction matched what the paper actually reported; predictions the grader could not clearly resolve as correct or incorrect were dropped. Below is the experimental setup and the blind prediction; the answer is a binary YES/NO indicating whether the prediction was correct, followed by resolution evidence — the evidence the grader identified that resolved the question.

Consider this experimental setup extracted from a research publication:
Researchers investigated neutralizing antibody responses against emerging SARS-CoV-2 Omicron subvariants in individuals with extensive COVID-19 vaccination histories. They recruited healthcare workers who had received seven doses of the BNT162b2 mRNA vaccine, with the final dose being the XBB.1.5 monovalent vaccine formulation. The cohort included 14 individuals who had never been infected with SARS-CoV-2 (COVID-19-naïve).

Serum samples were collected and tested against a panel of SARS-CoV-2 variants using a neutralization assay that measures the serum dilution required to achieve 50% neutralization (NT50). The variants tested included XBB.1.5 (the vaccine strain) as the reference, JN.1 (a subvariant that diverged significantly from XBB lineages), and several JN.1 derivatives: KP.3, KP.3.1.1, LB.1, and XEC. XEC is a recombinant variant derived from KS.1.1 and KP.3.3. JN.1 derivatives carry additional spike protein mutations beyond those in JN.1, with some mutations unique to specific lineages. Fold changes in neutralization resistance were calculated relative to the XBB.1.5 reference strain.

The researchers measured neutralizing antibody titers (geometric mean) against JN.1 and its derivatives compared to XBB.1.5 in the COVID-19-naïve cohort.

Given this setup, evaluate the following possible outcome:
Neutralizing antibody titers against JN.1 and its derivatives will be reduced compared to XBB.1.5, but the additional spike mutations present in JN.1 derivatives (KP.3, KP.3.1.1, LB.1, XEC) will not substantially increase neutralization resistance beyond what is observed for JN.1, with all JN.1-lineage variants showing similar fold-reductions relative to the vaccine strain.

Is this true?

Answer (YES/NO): NO